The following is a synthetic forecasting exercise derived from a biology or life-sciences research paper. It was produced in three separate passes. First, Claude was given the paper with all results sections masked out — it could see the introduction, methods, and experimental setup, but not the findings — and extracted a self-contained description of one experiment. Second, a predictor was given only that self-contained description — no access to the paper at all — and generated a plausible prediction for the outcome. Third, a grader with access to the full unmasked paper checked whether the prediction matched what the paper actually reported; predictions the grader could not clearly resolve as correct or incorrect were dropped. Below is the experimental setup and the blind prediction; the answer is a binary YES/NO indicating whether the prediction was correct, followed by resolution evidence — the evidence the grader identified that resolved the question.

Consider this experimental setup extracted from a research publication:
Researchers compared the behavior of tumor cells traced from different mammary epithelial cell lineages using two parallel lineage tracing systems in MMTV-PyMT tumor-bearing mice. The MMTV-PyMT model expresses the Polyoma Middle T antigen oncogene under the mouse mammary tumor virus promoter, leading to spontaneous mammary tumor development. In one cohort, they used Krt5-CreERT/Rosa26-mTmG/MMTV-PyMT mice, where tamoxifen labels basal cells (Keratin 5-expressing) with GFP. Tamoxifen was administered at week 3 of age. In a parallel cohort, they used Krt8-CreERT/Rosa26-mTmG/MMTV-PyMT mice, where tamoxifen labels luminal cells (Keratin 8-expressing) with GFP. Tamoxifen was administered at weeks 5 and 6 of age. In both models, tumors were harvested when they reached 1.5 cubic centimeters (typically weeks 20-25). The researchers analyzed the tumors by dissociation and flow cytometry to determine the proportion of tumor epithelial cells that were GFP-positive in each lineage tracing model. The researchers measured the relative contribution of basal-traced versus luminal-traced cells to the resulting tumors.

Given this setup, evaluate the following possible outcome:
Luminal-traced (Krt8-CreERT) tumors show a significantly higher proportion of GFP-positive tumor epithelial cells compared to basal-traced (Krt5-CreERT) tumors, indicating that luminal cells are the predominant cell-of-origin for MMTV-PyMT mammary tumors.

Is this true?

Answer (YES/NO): YES